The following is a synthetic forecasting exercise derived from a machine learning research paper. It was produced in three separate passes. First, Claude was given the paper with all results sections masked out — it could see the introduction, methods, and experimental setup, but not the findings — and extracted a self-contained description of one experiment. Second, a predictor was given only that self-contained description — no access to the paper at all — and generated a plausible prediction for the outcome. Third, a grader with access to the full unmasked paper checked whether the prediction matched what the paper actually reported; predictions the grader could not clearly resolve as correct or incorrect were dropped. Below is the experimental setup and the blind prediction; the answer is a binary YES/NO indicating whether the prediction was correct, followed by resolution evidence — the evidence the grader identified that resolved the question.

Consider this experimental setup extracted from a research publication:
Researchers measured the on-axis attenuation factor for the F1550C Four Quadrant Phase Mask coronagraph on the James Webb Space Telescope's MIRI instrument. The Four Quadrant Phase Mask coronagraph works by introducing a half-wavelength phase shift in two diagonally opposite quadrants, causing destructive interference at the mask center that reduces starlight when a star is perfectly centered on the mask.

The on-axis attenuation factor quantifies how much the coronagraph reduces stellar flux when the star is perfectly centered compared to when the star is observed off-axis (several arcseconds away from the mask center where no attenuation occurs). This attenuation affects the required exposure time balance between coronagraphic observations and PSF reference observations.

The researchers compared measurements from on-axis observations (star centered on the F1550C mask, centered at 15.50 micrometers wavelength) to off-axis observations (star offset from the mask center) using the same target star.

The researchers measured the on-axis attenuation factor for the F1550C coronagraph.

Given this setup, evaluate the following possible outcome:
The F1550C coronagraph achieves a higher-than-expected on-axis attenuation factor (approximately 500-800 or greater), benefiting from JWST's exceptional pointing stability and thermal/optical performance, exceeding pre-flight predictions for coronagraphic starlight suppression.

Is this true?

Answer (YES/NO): NO